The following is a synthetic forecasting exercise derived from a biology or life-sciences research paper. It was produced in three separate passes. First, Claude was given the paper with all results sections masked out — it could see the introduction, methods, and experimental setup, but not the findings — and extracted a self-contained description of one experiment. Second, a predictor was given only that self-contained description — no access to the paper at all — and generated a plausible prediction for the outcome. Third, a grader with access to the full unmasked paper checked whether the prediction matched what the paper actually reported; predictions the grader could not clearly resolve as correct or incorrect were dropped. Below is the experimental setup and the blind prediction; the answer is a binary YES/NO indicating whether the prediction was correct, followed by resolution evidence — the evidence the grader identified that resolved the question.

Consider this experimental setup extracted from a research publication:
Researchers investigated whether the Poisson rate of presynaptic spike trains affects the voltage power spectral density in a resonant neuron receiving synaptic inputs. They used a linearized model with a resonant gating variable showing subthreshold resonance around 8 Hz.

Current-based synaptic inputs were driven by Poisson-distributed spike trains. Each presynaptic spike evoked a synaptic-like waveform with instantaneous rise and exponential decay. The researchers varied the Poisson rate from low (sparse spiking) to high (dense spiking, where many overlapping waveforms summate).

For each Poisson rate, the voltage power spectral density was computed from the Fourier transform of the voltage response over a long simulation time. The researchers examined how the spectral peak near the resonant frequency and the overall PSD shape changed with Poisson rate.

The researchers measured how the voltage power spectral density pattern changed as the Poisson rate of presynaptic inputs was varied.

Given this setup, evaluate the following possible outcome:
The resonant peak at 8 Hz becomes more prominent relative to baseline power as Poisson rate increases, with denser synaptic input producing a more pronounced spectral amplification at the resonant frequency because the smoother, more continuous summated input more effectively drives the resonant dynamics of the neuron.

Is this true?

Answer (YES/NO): NO